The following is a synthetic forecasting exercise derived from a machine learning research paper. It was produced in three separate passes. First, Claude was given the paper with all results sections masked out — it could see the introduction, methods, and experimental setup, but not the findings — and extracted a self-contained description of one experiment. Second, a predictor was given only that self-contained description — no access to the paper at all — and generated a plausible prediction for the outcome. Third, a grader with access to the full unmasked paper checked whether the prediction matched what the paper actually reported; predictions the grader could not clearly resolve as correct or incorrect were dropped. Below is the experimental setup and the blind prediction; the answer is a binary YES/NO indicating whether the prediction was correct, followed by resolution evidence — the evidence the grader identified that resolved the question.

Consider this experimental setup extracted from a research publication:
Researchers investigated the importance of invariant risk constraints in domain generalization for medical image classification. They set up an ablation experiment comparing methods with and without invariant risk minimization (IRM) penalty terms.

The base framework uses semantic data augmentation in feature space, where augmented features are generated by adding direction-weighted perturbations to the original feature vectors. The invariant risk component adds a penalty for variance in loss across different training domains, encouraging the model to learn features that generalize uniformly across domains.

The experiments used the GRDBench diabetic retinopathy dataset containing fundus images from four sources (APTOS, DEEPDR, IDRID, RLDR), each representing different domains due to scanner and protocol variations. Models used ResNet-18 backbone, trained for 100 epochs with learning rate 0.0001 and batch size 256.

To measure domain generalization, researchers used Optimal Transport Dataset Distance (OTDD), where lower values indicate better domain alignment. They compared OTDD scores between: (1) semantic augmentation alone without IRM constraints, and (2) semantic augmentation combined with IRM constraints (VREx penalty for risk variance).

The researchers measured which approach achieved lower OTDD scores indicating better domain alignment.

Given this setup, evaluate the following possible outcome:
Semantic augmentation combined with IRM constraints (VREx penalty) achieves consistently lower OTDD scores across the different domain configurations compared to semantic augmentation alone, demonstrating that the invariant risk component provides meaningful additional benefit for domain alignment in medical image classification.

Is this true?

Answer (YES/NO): YES